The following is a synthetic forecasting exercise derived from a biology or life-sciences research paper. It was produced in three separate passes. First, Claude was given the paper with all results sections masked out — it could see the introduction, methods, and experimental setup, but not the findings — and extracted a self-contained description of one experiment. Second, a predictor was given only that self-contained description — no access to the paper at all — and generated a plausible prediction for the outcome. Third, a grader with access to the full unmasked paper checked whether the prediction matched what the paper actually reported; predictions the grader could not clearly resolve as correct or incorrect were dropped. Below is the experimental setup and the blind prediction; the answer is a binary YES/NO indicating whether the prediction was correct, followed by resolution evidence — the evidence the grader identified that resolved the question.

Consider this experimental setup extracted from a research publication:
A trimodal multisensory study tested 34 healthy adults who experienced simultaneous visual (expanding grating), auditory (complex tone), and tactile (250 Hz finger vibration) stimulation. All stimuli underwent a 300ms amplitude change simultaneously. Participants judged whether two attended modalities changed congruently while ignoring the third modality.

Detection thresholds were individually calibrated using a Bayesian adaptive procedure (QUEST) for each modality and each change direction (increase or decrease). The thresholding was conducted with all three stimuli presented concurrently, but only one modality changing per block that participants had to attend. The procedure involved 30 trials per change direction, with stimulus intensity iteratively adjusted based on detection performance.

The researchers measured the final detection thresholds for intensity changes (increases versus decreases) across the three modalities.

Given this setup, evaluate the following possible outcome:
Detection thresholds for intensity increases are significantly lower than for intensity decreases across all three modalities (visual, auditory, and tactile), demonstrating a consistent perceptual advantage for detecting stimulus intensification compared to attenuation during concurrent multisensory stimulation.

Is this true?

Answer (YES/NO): NO